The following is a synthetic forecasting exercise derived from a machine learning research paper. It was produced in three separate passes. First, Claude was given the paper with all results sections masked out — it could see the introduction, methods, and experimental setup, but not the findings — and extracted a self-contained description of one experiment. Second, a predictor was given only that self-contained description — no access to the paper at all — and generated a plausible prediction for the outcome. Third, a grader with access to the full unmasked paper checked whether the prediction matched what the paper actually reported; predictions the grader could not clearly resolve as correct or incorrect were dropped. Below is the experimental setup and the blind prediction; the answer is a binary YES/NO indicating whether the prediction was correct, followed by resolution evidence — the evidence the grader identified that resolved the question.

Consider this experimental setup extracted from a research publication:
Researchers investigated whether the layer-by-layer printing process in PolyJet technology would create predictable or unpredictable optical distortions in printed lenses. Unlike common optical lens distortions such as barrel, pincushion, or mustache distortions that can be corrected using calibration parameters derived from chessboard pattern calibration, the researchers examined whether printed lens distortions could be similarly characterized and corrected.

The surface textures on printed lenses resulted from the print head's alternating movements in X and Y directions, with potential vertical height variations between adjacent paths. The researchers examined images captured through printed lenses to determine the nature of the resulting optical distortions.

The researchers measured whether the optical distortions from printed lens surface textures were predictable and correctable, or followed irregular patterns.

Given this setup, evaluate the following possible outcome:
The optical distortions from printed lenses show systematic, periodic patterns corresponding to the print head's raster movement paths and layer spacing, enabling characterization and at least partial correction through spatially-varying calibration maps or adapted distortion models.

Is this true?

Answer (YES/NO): NO